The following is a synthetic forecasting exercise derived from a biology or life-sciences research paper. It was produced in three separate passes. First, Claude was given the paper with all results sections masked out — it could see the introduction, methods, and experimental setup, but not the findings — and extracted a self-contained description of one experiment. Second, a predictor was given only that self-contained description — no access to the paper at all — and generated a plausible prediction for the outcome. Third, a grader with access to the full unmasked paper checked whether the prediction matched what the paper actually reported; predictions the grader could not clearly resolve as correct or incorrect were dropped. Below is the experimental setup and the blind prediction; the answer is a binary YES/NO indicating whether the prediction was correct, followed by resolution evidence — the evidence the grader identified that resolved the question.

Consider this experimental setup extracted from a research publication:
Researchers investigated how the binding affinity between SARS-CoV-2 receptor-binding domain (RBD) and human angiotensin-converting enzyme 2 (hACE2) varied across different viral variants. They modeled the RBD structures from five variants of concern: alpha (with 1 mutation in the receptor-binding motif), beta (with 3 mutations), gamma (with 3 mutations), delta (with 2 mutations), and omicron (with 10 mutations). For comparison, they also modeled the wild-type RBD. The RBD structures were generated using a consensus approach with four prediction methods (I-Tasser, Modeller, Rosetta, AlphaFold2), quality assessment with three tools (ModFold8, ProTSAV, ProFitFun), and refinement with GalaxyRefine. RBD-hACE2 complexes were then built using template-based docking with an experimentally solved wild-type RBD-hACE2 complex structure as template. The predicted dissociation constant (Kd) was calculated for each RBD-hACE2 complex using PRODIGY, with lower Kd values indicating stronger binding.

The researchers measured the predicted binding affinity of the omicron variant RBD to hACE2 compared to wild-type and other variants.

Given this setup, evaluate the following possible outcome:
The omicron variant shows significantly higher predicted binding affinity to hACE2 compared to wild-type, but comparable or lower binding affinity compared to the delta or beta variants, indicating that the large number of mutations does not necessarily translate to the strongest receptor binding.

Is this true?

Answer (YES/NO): NO